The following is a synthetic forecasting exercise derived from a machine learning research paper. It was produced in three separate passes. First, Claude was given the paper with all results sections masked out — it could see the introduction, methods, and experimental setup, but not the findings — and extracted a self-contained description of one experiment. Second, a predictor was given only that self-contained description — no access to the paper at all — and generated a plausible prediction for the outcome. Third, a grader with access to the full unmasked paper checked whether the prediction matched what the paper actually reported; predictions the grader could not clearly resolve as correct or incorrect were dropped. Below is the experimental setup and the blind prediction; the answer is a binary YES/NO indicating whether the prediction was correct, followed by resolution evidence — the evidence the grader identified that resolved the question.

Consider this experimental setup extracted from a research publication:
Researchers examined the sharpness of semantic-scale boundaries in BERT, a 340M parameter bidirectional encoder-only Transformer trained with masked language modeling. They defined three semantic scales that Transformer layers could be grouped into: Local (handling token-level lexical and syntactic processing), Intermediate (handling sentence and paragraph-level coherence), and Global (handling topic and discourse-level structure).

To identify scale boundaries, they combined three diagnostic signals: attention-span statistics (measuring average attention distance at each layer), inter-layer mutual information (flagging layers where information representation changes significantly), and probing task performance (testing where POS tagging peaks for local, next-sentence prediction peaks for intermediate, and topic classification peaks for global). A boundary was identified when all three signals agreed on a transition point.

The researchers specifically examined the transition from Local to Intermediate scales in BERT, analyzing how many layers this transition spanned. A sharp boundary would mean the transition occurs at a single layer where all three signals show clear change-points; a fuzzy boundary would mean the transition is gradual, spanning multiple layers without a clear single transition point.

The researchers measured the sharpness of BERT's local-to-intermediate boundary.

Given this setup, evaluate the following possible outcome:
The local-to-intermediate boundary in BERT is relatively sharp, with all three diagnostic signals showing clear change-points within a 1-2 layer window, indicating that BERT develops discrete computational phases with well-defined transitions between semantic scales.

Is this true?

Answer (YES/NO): NO